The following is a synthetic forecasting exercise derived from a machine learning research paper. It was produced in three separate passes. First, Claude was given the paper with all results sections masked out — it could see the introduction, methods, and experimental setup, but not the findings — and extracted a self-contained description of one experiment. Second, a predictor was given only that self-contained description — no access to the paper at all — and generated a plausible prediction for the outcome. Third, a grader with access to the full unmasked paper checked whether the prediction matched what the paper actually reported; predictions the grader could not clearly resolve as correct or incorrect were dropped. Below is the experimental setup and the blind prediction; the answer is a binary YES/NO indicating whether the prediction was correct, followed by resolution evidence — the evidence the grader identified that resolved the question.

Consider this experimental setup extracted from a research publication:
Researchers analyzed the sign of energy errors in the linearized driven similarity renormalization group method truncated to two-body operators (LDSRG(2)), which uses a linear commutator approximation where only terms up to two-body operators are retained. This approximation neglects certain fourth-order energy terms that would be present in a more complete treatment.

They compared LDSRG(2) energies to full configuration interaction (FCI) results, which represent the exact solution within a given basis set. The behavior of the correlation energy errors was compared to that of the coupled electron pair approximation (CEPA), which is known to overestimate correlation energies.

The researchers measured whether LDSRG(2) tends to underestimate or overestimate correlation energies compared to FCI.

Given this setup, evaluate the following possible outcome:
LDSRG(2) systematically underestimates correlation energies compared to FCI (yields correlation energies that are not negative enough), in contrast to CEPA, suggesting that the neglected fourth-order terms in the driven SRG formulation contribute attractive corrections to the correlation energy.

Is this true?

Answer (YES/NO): NO